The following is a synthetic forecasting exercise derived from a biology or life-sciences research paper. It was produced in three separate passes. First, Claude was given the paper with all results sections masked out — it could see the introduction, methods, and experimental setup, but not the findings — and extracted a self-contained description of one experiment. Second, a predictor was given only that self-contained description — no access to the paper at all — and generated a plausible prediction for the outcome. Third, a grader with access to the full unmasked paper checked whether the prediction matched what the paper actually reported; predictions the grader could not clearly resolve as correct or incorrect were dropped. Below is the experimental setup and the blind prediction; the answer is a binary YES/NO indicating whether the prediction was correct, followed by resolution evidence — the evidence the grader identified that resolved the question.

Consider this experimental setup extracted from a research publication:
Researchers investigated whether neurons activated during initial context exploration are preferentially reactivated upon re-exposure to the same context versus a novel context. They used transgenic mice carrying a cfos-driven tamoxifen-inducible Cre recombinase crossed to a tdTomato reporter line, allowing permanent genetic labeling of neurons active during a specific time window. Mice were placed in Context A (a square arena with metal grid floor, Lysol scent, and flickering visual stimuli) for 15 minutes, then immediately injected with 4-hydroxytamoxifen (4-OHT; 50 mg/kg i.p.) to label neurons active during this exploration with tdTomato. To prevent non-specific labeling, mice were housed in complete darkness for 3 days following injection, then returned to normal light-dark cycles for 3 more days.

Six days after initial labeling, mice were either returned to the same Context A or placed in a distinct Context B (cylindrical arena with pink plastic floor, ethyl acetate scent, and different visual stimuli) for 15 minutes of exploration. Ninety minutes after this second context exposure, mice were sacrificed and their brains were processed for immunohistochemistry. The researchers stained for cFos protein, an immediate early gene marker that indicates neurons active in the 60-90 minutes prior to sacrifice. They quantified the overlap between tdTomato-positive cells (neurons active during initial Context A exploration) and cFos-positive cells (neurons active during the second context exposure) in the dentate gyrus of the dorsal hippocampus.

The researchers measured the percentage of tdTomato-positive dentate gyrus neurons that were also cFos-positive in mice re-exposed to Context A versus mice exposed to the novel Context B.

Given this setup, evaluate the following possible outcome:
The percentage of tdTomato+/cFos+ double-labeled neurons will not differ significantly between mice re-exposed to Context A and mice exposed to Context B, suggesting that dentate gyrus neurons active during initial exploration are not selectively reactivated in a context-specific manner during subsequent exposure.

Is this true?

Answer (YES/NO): NO